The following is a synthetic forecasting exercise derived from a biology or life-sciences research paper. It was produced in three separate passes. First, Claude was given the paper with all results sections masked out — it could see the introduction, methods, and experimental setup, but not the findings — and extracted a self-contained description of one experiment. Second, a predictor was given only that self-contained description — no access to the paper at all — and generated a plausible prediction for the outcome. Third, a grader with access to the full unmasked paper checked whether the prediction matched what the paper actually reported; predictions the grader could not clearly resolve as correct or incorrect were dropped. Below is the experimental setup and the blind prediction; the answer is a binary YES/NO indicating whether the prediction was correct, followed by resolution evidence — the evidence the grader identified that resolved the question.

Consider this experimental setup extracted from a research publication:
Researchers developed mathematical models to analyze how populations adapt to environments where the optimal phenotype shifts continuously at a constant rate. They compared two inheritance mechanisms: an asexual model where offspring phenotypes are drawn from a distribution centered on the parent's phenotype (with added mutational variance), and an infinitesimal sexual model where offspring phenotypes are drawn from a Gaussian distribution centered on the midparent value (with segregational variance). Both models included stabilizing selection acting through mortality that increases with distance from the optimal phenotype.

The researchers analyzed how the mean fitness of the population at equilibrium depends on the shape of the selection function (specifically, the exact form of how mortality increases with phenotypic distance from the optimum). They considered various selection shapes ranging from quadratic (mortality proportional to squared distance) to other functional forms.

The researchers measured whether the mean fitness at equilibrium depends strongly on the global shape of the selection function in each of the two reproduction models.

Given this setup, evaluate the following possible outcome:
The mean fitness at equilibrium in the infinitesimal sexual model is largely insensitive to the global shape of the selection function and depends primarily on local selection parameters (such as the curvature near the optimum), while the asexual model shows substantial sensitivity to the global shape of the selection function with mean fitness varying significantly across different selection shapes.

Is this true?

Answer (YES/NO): NO